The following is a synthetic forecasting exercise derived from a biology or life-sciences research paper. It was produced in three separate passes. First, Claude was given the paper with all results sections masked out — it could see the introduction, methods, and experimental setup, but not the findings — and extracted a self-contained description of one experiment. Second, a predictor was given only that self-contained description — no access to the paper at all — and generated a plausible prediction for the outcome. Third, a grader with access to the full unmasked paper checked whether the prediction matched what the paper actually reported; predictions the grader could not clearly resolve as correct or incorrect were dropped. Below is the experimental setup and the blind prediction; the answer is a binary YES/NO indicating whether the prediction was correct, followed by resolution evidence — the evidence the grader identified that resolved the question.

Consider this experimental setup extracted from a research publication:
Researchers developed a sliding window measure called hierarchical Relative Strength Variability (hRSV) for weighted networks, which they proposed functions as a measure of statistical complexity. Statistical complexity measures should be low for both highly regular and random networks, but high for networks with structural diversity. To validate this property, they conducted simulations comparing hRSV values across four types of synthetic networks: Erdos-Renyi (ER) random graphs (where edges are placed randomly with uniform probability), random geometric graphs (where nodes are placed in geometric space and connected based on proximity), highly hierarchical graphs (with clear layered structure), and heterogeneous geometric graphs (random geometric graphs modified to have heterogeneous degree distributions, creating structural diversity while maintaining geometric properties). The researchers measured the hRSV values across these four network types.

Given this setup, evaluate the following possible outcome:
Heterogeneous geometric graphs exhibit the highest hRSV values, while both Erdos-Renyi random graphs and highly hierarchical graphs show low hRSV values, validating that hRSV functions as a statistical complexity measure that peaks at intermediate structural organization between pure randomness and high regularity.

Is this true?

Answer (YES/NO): YES